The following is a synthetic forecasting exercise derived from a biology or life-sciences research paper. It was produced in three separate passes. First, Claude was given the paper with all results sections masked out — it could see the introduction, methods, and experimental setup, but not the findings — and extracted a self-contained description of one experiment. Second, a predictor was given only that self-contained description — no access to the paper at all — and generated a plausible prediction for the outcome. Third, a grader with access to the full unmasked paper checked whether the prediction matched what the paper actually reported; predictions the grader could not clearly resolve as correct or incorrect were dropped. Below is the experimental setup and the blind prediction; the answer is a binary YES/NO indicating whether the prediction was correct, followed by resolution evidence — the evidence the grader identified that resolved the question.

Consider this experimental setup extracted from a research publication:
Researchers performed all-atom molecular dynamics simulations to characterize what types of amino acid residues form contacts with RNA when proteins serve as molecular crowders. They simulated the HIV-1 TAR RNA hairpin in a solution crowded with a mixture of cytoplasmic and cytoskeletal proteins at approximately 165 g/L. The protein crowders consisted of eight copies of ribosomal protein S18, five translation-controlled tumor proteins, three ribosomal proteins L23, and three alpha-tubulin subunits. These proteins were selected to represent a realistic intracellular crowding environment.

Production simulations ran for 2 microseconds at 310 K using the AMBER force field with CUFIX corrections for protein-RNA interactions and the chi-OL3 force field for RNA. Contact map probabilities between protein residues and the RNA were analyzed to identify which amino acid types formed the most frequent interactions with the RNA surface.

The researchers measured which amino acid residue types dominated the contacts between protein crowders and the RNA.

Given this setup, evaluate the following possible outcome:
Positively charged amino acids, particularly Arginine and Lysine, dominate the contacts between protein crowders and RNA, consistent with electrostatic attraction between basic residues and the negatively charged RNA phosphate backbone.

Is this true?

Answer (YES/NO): YES